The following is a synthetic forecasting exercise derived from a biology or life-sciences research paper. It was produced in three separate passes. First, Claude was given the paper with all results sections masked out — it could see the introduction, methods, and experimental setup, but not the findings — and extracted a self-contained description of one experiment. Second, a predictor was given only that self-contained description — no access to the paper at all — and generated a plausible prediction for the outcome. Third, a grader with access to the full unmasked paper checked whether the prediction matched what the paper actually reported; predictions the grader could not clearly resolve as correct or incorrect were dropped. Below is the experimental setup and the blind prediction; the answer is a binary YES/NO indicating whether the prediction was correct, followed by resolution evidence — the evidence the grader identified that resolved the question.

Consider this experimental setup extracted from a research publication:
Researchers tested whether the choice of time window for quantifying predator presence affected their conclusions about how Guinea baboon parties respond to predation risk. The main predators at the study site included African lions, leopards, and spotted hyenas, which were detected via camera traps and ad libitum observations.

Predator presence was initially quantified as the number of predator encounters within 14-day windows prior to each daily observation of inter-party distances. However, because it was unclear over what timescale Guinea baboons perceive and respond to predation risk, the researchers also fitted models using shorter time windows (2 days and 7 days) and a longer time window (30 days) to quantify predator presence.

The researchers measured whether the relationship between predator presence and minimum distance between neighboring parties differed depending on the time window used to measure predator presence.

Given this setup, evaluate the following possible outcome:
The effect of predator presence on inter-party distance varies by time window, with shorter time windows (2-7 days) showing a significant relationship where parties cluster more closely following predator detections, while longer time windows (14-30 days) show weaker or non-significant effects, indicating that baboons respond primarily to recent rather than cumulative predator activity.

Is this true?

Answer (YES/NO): NO